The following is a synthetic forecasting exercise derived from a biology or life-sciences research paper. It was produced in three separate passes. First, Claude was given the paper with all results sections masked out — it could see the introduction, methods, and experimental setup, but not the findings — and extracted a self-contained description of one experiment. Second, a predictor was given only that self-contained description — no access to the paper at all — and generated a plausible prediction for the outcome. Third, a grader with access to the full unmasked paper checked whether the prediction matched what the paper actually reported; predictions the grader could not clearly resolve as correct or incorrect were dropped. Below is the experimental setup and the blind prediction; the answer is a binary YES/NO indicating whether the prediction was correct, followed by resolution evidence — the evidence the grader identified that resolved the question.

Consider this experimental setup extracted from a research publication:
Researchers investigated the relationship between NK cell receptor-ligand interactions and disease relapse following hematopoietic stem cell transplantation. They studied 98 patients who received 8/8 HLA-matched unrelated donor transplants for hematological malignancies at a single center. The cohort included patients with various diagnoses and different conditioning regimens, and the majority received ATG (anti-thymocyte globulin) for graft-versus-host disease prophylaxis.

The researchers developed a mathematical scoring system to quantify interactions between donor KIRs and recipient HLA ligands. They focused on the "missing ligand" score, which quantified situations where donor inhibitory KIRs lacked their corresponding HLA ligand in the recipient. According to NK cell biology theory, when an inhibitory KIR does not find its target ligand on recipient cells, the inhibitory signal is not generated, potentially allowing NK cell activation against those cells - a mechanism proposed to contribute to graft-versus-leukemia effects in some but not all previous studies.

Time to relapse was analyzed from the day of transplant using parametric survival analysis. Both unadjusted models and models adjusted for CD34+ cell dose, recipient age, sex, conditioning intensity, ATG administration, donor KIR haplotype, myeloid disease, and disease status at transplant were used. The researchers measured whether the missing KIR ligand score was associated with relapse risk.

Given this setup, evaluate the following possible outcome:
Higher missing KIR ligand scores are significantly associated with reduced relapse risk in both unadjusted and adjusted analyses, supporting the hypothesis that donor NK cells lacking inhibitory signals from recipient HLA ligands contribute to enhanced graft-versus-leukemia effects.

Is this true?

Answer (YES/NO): YES